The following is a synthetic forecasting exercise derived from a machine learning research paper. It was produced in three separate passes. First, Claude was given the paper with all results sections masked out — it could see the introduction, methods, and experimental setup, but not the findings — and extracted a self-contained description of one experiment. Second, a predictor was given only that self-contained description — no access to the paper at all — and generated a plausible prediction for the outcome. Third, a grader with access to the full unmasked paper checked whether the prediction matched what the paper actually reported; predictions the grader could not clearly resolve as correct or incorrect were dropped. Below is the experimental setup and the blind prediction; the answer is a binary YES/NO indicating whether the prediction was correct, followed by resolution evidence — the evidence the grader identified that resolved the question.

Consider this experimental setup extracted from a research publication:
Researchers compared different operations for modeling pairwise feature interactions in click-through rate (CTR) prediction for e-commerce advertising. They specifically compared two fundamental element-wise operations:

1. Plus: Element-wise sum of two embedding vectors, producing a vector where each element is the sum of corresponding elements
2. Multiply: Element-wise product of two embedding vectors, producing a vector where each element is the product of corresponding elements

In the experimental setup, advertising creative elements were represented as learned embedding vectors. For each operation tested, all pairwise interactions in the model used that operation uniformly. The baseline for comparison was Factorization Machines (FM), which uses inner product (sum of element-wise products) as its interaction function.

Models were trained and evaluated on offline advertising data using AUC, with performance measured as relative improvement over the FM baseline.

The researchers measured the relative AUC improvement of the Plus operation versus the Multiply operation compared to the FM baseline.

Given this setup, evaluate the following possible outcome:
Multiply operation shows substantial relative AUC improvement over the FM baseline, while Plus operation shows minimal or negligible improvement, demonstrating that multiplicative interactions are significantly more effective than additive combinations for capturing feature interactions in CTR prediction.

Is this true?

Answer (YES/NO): NO